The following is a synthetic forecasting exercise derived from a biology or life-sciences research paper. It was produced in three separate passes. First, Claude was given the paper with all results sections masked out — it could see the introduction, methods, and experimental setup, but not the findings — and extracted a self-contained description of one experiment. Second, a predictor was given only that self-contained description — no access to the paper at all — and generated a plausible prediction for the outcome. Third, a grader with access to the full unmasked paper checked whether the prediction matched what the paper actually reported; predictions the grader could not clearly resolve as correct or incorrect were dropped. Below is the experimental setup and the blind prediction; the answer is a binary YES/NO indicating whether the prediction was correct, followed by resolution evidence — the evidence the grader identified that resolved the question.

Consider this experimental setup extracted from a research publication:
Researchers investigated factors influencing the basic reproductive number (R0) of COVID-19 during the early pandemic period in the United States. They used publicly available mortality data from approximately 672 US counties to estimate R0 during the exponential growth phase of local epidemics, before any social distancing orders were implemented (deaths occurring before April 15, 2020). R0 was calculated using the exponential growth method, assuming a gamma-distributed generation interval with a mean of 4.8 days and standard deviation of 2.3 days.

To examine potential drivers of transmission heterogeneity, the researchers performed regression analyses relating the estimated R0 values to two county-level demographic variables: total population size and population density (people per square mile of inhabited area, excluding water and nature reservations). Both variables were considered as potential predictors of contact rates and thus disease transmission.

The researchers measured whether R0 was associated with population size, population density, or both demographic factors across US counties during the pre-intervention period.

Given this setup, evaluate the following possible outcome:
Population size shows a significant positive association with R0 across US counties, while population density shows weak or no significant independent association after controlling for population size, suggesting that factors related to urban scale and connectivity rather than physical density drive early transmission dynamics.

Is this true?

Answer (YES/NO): NO